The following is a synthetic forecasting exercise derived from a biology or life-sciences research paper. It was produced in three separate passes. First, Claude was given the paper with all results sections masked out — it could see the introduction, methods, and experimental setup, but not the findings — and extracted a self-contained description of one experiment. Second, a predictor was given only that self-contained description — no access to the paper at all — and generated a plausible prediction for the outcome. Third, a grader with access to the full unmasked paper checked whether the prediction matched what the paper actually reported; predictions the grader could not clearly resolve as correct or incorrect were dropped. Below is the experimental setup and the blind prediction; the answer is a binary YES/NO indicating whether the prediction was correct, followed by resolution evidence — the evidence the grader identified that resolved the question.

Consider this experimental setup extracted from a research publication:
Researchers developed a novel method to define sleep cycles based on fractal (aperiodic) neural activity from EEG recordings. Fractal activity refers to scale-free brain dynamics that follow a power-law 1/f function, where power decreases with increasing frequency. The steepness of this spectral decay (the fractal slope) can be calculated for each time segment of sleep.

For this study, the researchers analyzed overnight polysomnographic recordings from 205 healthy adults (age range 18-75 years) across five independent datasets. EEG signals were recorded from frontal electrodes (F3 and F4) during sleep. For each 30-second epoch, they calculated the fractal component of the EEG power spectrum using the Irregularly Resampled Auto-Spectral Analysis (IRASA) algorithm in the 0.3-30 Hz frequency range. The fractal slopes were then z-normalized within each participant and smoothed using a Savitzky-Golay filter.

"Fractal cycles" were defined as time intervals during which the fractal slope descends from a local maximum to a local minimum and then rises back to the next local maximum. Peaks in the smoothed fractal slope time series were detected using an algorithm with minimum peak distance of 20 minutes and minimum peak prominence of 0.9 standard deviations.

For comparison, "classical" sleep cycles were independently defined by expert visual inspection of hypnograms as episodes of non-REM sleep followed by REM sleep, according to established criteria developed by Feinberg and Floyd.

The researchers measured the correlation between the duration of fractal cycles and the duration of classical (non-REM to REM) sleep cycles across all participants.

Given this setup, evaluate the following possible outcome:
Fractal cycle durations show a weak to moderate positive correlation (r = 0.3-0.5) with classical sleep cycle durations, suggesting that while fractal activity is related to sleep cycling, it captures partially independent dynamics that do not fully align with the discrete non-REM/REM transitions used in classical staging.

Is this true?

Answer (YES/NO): YES